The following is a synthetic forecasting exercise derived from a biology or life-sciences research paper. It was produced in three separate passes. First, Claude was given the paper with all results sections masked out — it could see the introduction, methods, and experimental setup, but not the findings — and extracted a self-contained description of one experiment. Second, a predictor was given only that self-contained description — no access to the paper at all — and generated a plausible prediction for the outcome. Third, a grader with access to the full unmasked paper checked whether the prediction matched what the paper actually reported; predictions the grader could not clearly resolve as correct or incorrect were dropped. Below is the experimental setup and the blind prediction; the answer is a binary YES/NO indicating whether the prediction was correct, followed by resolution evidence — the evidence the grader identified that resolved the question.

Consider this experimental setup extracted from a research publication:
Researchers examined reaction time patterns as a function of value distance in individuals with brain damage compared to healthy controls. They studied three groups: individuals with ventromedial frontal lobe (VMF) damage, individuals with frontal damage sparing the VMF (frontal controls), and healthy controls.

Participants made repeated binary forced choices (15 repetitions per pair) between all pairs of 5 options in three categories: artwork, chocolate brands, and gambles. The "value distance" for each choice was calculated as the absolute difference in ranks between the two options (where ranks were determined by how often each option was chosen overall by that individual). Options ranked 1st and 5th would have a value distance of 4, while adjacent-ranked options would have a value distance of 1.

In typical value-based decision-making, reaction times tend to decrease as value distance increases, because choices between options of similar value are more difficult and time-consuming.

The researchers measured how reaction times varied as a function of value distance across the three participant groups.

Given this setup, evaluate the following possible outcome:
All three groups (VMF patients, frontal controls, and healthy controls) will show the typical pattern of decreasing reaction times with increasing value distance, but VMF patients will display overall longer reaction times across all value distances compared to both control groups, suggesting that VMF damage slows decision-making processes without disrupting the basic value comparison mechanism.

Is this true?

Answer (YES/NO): NO